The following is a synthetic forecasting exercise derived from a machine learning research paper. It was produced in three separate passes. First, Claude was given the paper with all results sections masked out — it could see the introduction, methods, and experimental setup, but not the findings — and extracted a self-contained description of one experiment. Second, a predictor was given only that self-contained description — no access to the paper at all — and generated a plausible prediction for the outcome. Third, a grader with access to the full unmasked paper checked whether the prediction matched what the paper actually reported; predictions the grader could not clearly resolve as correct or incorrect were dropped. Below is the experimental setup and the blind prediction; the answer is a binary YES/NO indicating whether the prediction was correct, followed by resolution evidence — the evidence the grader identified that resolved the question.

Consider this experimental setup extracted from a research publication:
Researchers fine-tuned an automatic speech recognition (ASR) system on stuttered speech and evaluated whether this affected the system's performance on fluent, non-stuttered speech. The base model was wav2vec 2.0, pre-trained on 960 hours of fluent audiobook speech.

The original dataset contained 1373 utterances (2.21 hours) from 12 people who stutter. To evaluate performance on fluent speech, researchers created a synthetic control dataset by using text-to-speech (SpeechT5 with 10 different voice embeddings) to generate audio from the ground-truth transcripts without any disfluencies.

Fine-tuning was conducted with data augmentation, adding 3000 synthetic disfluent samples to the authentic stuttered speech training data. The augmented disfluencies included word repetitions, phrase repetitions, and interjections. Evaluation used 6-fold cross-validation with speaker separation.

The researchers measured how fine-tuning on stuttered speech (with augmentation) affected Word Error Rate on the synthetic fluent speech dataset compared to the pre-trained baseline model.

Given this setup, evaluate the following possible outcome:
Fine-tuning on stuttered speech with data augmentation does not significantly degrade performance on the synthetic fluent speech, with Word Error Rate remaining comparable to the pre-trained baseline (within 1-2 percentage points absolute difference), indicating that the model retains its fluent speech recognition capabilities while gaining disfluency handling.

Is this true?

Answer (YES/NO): NO